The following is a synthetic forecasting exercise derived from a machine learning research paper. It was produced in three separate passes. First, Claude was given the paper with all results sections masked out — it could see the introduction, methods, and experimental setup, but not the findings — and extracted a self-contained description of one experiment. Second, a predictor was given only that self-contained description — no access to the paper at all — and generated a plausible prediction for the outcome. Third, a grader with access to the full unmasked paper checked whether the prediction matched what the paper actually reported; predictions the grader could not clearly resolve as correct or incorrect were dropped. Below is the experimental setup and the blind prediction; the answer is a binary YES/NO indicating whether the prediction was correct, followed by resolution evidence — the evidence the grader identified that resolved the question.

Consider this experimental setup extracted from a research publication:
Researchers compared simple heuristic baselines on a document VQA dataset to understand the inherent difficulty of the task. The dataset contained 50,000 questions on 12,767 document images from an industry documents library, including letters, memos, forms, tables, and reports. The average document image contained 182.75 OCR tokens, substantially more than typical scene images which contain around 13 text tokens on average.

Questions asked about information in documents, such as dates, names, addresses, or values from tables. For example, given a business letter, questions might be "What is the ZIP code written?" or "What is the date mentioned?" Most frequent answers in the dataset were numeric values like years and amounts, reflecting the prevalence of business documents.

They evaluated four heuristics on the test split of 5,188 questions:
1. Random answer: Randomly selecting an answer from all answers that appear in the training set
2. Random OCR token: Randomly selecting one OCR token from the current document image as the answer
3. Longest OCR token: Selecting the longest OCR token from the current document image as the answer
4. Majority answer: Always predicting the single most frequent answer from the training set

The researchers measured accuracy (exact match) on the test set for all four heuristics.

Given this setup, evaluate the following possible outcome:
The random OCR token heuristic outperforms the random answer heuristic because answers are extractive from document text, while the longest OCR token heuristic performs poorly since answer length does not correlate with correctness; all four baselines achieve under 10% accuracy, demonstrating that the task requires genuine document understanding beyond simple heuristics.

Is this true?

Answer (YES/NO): YES